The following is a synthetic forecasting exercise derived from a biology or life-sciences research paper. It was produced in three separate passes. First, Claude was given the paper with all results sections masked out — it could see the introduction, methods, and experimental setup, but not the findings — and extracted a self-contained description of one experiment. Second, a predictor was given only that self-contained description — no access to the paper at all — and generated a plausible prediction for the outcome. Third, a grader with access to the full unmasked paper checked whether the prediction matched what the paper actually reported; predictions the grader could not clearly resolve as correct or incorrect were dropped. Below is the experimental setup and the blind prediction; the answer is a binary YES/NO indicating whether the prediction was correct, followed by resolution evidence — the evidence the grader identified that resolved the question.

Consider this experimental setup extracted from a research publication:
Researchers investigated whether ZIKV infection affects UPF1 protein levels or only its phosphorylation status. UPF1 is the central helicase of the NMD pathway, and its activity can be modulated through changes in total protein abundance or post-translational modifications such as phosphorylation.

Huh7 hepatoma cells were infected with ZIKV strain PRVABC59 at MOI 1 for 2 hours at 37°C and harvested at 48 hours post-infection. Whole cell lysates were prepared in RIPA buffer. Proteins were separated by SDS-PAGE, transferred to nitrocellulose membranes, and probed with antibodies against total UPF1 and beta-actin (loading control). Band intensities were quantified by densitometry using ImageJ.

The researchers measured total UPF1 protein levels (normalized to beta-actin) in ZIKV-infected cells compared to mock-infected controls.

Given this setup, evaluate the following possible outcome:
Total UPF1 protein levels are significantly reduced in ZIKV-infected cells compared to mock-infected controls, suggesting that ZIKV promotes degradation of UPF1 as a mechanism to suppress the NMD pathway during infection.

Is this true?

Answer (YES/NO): YES